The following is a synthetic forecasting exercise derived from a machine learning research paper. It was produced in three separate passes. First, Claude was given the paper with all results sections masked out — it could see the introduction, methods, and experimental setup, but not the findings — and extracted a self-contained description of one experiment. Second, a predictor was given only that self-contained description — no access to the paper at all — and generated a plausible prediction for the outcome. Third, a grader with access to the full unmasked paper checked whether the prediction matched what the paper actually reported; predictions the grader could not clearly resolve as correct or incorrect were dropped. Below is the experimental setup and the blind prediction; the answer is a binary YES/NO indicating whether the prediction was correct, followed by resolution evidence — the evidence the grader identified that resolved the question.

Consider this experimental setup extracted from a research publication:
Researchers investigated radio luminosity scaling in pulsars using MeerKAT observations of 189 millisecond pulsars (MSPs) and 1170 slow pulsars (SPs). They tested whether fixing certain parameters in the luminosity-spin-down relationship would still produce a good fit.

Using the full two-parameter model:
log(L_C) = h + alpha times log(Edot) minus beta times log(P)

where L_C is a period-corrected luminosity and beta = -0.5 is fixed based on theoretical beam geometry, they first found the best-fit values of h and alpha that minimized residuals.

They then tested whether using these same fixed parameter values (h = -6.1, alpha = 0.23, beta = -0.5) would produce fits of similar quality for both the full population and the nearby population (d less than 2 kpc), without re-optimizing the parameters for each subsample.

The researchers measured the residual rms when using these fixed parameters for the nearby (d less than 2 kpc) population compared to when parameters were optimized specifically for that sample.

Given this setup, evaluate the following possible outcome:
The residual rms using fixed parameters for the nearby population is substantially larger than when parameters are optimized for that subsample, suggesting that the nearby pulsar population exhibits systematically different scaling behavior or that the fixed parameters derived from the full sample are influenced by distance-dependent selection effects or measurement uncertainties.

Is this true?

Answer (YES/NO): NO